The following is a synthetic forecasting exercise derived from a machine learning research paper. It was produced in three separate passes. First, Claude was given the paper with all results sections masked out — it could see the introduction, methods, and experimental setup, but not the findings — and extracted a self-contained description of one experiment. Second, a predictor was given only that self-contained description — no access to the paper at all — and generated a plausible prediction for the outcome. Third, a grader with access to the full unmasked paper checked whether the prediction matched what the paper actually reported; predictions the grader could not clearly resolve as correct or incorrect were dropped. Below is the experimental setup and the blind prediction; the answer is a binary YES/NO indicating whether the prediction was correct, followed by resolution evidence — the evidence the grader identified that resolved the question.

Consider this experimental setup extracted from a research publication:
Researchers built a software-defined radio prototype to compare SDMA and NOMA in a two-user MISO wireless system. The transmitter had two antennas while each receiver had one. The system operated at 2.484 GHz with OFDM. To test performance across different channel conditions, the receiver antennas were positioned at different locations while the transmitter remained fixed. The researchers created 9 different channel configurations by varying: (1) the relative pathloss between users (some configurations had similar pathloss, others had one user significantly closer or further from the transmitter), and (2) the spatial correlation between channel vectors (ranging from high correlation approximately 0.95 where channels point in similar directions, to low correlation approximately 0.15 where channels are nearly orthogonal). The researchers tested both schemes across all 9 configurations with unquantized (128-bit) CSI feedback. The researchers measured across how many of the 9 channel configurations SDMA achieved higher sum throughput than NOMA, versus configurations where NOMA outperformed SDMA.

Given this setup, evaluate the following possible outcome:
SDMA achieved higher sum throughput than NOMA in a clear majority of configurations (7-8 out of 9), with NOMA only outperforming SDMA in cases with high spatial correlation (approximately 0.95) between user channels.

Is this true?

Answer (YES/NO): NO